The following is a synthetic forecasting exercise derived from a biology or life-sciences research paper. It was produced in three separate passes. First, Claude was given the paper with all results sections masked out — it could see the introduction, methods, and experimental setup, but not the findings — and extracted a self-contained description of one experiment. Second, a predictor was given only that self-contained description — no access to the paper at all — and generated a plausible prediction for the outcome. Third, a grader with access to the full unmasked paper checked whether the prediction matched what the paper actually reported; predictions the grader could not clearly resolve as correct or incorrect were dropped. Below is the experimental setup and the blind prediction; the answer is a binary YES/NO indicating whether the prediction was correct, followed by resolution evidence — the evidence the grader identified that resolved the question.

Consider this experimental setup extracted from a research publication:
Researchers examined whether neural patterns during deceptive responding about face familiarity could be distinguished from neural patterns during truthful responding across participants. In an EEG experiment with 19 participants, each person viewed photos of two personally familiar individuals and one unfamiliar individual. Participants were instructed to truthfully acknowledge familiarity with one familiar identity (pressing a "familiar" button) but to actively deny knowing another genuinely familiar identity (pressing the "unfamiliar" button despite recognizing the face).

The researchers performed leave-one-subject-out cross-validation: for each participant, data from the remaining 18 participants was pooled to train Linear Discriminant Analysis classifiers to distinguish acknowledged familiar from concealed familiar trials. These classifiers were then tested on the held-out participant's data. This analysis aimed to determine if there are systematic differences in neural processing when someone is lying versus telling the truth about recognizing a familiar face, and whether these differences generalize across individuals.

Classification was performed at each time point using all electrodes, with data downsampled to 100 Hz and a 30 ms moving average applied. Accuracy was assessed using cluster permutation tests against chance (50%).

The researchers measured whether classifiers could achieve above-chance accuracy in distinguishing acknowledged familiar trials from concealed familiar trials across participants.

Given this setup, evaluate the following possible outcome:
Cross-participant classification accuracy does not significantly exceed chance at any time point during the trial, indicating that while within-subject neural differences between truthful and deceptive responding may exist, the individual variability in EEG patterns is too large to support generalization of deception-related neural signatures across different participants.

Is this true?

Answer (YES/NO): NO